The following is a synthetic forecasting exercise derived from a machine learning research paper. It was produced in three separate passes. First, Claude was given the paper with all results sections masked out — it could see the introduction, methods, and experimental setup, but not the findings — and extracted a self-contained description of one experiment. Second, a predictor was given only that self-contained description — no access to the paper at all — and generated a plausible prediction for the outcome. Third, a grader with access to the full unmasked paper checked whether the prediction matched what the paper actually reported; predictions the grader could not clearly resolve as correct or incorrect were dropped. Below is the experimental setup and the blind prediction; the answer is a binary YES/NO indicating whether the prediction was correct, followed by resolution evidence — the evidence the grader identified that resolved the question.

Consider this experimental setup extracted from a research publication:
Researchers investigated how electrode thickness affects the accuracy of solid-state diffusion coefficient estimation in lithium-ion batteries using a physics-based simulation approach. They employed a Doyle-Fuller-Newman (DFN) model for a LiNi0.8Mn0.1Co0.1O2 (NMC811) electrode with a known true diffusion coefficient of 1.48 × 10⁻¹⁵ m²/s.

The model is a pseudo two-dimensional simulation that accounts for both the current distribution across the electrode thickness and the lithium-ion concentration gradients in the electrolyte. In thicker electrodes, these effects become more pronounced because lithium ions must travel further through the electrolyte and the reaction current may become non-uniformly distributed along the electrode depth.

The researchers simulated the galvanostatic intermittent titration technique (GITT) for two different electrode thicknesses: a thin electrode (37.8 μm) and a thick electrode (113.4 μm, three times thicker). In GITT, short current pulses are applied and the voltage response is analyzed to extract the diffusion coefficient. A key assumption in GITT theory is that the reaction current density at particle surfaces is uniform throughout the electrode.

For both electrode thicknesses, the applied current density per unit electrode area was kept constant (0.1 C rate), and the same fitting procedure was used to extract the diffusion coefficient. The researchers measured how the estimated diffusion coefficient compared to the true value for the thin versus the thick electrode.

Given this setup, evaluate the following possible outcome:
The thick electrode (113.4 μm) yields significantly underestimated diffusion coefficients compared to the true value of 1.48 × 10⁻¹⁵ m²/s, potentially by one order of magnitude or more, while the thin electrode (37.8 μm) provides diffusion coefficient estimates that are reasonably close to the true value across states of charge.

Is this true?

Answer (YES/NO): NO